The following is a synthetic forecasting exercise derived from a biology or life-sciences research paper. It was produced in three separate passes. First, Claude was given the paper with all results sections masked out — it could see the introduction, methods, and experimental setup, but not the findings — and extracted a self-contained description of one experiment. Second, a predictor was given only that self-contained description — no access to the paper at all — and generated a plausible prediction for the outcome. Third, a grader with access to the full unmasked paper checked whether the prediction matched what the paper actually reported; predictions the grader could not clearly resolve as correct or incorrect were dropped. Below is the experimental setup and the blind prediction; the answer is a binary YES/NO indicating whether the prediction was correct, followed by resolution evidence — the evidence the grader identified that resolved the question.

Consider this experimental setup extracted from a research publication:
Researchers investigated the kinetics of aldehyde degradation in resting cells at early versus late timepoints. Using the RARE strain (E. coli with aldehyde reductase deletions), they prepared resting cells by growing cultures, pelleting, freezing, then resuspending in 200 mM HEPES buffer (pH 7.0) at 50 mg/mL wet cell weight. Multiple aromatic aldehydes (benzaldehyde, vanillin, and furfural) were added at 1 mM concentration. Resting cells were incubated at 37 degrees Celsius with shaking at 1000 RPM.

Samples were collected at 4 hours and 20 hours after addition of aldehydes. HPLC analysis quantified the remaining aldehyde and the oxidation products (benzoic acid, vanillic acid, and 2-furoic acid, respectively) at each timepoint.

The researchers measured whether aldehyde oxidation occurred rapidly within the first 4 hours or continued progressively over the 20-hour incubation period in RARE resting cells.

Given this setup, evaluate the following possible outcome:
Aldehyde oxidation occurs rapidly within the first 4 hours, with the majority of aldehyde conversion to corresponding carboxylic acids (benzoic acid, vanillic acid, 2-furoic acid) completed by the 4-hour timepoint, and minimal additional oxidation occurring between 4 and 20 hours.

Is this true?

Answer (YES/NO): YES